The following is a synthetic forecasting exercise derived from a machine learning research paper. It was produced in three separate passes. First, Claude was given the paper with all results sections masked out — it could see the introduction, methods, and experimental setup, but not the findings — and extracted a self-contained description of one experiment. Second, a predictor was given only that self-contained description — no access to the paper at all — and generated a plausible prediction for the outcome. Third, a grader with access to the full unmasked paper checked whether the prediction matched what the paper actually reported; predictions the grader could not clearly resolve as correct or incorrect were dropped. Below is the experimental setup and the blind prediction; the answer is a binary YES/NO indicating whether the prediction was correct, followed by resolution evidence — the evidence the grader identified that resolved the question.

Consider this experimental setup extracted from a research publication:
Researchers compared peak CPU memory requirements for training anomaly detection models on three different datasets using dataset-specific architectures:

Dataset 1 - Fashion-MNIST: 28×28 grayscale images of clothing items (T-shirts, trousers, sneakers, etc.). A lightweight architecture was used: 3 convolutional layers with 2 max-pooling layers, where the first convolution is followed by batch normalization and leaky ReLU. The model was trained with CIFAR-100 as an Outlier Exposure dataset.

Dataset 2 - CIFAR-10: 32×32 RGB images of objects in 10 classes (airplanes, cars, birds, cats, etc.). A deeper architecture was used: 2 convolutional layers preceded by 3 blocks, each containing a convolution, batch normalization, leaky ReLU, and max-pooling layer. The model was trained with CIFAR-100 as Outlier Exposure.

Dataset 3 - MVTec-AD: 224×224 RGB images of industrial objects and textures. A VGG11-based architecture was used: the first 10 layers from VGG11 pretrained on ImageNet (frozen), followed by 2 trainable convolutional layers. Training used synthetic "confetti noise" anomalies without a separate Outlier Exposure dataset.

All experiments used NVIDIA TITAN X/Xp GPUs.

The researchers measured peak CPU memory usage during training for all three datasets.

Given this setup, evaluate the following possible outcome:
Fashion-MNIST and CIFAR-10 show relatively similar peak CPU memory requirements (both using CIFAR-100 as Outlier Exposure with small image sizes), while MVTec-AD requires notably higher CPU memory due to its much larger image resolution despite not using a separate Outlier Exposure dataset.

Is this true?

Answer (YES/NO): YES